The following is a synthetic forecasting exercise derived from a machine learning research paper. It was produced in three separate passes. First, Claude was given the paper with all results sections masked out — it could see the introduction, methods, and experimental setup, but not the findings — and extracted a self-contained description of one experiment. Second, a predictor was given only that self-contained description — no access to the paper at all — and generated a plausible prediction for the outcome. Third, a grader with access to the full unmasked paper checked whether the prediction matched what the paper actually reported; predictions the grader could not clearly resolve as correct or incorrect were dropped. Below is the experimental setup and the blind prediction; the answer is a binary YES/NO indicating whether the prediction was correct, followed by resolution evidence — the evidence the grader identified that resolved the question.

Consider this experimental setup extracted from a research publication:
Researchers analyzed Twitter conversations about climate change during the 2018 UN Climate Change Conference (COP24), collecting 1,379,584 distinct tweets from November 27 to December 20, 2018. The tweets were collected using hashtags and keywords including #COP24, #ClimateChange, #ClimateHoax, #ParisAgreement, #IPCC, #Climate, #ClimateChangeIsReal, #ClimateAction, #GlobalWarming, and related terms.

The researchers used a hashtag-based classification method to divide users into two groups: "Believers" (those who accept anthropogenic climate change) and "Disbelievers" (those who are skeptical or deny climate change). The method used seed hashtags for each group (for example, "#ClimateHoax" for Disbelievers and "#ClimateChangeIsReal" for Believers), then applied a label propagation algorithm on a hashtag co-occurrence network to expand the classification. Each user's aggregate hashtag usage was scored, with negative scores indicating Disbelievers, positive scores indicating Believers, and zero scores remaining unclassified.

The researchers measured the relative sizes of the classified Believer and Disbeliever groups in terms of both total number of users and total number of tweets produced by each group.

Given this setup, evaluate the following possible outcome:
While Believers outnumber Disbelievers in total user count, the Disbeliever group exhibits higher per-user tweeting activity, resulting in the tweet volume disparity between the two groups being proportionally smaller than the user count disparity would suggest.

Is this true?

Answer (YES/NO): NO